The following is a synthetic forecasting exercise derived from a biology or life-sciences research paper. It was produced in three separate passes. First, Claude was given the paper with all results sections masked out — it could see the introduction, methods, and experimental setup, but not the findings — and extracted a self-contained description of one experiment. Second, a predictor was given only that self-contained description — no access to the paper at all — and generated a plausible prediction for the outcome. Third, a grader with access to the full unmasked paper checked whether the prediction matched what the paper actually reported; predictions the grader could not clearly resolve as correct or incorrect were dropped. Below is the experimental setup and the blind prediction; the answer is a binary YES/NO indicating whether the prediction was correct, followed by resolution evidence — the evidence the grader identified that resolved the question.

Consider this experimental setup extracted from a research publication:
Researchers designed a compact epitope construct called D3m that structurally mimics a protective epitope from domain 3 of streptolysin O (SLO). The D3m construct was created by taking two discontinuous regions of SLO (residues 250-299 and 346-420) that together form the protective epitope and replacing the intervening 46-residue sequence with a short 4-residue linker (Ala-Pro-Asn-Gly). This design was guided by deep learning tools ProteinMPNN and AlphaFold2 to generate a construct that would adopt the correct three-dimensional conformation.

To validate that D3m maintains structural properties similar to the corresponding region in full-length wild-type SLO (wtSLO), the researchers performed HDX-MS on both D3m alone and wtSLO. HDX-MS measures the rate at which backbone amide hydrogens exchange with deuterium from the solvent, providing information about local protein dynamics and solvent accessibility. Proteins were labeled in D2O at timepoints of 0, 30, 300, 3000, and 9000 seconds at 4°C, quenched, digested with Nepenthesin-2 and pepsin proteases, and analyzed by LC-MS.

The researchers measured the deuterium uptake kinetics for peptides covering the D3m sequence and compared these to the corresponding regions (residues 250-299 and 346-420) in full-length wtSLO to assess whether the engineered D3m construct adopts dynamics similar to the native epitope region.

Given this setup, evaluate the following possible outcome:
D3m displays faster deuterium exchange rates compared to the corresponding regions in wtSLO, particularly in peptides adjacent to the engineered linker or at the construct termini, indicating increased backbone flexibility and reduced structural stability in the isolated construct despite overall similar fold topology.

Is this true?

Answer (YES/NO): NO